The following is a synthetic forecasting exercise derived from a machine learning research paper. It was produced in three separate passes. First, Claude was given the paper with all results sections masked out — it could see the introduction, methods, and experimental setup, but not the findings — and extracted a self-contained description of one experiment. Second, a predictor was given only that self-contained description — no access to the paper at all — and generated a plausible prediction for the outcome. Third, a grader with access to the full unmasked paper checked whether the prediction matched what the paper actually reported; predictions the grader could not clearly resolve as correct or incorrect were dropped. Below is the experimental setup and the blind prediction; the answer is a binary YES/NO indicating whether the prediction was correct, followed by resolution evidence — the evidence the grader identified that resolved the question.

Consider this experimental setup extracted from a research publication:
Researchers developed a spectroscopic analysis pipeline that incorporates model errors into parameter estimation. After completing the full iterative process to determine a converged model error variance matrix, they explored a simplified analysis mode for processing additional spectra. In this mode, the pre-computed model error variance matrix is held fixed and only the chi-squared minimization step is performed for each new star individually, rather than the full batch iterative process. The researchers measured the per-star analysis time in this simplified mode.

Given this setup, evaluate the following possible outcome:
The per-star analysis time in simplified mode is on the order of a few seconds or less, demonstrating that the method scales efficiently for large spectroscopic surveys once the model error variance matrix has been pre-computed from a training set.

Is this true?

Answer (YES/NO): YES